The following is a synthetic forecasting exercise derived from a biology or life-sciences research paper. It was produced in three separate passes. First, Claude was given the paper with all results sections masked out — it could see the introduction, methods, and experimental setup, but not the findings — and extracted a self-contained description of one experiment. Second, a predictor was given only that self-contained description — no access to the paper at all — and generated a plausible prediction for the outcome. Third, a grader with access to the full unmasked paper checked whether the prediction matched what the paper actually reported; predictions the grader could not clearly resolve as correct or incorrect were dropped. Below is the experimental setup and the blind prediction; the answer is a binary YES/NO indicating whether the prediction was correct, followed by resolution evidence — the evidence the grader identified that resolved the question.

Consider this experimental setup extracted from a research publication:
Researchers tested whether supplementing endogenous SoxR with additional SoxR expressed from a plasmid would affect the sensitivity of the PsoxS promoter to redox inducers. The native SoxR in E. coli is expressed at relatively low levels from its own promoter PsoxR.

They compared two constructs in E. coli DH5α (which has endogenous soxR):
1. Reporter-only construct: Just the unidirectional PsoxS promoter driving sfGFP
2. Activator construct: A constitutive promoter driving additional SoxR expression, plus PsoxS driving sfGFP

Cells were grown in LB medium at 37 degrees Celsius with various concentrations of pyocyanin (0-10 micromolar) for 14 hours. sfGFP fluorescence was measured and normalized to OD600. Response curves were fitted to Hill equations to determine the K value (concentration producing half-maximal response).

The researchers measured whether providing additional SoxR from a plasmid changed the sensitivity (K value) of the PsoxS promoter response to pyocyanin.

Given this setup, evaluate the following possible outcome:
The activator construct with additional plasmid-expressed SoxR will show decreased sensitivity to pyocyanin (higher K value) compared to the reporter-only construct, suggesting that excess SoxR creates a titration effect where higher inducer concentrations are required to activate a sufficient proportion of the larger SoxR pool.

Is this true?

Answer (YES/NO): NO